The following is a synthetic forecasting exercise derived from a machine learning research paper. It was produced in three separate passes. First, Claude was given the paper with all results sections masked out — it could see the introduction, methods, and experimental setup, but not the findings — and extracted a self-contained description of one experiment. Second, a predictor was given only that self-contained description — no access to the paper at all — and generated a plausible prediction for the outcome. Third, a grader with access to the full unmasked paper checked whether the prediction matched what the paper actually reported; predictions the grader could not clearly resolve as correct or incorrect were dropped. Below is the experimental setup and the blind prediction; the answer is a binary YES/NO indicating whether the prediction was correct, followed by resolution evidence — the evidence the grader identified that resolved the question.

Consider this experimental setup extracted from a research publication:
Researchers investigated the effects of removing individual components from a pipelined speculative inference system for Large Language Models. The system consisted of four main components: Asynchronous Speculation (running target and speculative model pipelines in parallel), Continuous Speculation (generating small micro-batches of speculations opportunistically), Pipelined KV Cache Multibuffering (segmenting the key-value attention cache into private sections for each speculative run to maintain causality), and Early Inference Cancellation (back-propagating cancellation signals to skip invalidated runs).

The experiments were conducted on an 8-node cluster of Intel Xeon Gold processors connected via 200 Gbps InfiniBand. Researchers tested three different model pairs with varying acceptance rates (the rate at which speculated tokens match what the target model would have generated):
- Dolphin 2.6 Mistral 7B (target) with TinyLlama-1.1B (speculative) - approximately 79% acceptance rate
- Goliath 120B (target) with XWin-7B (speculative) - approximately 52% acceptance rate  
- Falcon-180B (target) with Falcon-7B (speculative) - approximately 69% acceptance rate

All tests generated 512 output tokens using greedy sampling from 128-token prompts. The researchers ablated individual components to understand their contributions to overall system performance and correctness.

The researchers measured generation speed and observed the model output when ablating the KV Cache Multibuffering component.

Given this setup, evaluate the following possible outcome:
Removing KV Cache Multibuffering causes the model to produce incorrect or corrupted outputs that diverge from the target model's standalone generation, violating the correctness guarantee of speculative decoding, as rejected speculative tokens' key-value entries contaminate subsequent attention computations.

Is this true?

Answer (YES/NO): YES